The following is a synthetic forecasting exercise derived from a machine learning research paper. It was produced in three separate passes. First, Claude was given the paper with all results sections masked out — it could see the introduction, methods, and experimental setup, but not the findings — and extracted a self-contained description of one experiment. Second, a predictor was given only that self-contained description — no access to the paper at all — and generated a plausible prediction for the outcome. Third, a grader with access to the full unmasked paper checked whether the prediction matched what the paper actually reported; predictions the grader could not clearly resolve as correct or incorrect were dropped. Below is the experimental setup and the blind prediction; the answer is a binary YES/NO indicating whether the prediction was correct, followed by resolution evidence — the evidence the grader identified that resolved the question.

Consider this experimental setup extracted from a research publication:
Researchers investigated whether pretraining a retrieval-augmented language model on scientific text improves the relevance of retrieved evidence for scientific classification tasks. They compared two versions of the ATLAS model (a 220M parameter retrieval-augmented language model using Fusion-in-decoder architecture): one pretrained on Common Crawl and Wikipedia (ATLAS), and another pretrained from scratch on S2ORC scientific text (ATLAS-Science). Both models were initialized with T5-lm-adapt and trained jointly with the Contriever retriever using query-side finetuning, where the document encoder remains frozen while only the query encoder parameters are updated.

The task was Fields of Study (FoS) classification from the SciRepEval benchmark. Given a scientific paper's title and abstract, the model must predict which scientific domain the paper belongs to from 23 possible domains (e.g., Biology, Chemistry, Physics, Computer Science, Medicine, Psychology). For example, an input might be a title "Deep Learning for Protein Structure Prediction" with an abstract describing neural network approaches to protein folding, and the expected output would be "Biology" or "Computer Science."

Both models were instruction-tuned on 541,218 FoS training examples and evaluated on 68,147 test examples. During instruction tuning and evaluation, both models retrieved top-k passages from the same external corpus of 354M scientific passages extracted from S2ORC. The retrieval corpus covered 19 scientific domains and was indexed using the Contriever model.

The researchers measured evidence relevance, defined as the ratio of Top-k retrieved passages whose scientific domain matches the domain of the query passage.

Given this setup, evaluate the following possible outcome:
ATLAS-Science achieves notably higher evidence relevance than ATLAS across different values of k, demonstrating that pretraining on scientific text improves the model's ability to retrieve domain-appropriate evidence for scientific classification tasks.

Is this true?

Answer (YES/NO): NO